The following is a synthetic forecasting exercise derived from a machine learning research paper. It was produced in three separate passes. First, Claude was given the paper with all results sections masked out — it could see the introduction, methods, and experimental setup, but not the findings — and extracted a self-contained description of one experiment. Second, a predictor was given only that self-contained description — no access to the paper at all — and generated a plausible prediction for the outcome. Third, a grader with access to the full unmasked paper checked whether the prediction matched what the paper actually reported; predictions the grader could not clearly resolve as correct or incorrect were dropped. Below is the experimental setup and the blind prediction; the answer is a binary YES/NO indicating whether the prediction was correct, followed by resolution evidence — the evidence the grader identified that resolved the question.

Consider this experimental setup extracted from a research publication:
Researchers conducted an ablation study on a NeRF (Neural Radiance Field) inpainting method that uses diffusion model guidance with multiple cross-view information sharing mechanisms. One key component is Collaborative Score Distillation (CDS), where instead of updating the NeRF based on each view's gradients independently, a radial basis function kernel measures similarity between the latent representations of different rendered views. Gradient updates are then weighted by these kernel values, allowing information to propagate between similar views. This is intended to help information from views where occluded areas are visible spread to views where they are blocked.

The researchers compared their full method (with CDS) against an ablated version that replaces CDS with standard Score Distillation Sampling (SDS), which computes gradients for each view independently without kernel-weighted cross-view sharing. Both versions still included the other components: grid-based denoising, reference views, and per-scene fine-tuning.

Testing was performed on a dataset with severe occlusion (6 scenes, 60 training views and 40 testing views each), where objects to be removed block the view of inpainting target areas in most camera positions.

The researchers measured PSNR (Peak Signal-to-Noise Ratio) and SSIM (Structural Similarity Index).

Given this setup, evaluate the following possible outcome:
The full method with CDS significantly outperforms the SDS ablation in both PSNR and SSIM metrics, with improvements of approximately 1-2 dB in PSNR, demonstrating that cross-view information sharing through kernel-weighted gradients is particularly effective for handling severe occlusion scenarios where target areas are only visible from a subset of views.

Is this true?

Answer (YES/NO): NO